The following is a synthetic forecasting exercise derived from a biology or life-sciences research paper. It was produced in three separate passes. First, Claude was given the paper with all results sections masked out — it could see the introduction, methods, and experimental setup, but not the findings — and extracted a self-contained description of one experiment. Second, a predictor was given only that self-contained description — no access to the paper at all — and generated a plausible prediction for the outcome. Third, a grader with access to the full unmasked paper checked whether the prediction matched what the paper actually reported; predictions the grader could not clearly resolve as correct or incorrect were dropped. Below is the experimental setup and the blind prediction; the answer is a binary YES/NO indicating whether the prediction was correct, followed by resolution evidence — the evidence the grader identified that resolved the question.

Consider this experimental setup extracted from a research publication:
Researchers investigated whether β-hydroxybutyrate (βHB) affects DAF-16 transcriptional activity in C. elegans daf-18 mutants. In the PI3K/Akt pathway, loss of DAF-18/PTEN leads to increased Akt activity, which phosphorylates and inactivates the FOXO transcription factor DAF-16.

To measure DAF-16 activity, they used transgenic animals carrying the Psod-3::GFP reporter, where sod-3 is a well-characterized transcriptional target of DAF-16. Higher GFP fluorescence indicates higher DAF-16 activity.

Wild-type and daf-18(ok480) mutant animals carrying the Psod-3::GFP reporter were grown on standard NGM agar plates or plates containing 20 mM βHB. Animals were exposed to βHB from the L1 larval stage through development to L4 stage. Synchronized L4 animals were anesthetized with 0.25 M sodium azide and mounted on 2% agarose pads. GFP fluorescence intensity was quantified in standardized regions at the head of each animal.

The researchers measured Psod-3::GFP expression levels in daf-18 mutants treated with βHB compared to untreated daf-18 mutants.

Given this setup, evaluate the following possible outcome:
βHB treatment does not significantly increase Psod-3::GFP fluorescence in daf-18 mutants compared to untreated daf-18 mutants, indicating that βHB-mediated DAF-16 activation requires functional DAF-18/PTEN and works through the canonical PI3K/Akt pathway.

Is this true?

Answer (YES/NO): NO